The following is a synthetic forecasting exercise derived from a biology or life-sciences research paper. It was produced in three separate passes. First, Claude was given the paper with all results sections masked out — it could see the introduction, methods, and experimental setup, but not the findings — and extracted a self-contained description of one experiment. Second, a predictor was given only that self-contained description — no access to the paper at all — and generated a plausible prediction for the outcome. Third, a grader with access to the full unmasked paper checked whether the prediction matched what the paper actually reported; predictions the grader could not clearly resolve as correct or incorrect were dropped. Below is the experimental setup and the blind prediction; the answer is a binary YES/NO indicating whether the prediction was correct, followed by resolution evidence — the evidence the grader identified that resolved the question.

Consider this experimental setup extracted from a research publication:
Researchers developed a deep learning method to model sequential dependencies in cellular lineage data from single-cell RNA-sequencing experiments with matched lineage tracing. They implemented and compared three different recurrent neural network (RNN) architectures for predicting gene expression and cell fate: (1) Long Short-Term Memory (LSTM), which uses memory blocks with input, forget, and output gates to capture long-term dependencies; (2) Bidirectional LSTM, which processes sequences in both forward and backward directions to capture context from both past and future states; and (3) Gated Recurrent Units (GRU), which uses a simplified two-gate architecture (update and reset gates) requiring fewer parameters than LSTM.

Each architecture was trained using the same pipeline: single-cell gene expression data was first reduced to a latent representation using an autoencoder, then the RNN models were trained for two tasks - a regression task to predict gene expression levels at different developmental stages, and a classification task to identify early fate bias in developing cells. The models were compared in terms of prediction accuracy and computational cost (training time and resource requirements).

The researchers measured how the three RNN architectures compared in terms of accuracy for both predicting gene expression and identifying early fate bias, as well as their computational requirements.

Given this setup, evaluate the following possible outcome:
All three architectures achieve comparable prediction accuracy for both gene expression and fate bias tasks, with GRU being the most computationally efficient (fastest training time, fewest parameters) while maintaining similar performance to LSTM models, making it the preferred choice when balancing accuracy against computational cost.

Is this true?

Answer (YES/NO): NO